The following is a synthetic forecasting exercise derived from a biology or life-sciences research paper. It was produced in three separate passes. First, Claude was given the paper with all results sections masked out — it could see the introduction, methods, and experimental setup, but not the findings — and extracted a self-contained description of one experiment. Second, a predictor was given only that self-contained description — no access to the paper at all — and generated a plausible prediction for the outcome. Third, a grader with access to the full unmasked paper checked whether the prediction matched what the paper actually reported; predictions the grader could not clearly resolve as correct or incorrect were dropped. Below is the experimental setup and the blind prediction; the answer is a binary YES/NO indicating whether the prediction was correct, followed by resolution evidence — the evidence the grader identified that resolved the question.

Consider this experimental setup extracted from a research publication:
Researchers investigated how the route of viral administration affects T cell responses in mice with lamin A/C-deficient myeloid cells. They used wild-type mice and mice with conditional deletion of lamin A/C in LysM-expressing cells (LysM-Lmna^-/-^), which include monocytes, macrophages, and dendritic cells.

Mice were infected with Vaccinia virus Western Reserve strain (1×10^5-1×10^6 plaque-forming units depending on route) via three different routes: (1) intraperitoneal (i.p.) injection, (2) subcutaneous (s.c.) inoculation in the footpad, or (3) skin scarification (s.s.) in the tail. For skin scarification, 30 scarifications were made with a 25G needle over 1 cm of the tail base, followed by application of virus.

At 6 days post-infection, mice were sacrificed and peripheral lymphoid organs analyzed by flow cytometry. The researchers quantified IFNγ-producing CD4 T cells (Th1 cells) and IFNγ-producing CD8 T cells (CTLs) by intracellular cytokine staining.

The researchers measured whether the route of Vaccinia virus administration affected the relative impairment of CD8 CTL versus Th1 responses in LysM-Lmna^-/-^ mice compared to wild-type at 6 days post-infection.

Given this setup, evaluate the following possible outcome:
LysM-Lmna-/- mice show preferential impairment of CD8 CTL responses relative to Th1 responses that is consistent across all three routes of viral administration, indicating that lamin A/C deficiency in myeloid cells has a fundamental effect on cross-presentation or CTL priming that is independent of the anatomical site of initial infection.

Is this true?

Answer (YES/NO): NO